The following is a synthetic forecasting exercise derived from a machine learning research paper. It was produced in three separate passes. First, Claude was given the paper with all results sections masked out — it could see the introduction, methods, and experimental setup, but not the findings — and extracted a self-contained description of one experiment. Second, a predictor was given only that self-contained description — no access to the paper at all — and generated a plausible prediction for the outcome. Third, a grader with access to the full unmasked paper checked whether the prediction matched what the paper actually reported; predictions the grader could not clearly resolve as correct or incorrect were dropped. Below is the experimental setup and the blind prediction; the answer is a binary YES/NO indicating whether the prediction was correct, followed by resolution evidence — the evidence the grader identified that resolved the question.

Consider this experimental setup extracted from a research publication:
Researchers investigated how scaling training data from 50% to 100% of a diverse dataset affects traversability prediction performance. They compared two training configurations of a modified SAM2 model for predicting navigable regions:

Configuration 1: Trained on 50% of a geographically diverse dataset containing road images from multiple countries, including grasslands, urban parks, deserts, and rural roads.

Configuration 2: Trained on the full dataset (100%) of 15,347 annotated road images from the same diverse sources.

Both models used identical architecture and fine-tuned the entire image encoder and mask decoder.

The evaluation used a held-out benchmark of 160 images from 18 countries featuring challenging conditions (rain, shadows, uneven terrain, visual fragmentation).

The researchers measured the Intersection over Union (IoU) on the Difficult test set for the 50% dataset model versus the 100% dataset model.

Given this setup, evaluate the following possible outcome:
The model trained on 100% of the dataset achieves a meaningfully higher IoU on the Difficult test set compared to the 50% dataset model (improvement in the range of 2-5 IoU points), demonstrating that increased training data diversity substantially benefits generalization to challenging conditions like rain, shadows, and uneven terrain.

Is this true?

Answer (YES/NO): YES